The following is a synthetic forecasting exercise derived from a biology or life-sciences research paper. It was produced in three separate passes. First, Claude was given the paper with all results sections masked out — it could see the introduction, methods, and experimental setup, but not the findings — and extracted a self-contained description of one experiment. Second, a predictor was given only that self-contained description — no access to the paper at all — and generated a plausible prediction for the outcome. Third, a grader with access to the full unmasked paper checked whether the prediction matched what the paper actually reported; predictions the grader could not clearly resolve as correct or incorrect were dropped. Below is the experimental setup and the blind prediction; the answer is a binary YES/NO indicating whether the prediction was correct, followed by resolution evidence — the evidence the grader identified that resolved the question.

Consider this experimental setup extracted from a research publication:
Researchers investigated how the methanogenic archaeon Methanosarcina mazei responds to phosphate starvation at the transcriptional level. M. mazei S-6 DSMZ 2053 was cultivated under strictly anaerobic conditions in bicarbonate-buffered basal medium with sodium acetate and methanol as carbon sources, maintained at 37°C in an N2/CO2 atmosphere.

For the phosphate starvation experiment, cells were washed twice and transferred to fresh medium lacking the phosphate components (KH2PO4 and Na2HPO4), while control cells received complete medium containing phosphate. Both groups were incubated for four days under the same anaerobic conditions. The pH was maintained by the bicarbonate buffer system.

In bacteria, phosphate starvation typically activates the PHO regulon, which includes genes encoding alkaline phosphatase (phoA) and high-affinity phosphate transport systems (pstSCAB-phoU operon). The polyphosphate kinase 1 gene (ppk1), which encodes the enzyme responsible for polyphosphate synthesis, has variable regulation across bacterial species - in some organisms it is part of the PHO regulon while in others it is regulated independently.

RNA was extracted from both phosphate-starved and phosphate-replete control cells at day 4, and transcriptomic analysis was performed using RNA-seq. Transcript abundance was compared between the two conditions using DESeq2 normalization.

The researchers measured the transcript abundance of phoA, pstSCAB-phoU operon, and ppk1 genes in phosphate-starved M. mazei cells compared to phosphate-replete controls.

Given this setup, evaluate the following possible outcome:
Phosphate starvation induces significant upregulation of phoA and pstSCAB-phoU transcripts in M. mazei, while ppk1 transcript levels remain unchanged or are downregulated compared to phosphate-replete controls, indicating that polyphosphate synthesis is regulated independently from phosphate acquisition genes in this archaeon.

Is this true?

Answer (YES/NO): YES